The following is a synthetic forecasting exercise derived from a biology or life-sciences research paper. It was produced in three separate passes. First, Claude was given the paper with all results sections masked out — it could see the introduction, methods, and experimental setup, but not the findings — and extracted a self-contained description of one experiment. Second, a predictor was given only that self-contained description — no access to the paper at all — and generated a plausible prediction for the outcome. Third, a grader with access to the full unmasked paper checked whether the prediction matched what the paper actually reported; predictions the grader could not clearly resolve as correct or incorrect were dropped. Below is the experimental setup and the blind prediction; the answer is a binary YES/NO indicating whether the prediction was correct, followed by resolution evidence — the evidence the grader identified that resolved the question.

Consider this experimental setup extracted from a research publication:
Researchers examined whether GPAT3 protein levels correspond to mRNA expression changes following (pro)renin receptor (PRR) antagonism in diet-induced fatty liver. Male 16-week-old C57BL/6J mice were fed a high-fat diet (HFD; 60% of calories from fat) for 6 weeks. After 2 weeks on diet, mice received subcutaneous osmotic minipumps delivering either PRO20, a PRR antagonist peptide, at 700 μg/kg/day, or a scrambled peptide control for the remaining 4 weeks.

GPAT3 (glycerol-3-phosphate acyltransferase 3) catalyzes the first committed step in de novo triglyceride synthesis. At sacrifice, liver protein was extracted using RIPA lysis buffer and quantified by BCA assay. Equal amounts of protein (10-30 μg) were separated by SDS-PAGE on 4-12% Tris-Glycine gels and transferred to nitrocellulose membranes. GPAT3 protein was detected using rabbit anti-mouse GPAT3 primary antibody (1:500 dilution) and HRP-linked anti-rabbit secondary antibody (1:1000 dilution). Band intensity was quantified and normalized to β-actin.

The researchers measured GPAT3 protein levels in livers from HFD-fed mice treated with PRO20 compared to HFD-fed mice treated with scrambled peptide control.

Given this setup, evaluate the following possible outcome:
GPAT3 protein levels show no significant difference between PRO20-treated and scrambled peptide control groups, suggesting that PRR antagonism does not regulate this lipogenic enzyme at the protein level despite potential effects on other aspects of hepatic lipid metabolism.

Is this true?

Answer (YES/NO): NO